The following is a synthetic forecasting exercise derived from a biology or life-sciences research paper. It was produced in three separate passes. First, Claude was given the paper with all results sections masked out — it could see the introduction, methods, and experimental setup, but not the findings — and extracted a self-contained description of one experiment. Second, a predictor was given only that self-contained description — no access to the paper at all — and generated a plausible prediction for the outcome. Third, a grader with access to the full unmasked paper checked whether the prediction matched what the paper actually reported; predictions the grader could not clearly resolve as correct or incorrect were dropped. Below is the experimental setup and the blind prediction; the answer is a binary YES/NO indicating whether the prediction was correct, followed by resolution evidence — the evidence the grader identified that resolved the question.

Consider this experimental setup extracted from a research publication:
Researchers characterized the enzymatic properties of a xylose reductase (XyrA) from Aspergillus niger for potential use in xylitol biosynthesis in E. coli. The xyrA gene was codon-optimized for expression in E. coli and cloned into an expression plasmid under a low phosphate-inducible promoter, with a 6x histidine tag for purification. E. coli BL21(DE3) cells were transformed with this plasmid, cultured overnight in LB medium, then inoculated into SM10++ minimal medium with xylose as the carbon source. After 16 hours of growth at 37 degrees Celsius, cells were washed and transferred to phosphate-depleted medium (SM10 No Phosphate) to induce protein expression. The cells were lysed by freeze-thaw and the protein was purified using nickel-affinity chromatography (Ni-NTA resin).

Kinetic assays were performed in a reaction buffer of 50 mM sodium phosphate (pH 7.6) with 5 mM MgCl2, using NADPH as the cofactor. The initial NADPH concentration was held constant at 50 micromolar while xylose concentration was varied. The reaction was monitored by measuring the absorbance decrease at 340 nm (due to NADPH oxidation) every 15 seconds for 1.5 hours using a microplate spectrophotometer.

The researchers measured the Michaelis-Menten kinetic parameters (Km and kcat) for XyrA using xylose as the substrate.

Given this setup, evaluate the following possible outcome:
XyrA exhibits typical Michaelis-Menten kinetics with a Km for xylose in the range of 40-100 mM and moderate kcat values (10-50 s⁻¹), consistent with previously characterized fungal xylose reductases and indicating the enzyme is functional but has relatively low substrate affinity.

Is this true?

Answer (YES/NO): NO